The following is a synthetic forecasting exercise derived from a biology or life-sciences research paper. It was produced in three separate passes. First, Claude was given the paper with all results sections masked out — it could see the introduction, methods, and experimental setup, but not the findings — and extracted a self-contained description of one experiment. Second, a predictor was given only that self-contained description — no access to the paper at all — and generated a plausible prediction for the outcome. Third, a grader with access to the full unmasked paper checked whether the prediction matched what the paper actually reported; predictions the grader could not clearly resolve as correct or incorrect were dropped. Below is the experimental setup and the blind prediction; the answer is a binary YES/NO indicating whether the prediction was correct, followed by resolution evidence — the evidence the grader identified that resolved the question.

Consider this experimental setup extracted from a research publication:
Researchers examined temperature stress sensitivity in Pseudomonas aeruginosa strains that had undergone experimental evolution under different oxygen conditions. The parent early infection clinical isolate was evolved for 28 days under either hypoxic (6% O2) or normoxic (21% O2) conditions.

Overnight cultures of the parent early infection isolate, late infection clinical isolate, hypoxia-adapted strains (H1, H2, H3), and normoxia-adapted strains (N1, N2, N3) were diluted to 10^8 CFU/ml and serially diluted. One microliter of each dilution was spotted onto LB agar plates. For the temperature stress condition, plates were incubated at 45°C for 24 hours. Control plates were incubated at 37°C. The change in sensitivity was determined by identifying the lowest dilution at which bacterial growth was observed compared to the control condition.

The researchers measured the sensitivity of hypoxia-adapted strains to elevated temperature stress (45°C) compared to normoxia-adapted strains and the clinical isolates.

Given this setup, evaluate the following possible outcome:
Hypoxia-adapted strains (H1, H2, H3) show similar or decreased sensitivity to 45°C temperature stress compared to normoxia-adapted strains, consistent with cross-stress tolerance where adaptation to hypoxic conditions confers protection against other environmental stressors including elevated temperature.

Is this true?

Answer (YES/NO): YES